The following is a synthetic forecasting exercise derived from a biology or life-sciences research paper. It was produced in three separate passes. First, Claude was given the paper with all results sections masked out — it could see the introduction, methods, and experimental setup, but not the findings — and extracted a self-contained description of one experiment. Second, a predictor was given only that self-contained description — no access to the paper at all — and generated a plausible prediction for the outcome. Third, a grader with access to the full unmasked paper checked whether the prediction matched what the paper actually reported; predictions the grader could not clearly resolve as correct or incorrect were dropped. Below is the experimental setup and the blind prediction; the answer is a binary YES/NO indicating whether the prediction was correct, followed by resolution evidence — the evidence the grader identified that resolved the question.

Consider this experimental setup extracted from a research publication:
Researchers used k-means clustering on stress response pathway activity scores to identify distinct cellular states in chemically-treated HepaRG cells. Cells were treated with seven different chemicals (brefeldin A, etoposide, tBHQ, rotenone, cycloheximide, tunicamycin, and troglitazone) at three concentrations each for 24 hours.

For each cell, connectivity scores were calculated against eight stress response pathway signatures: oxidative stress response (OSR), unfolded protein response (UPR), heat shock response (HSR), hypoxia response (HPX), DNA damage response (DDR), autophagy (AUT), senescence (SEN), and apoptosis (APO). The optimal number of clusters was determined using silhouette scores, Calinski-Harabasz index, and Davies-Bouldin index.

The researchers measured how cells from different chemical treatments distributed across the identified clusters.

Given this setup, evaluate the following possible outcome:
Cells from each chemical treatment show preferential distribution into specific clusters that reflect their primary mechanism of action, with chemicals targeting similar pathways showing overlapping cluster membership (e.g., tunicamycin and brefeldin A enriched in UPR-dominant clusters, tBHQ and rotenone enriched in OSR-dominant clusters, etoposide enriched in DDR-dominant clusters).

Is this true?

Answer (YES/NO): NO